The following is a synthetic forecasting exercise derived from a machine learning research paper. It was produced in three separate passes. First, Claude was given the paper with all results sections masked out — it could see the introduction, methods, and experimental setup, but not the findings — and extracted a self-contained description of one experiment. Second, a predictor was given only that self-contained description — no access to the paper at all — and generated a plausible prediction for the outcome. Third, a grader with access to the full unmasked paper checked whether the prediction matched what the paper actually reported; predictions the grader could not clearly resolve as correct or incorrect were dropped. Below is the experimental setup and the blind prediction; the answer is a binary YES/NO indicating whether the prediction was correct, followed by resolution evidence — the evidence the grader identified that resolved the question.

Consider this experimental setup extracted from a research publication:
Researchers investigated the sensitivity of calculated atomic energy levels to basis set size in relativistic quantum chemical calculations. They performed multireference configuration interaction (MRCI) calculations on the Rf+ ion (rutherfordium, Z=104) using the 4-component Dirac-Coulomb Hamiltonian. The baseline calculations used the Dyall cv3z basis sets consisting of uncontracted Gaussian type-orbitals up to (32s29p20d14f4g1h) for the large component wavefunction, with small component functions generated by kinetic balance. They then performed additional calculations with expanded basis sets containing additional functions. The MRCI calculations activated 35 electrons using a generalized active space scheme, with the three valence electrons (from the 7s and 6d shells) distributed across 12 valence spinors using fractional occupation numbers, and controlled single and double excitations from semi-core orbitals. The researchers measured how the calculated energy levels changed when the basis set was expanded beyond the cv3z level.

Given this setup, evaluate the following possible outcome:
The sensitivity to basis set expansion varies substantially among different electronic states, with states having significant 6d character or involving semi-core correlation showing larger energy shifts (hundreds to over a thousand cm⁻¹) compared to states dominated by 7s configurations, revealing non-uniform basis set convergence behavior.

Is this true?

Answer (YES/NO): NO